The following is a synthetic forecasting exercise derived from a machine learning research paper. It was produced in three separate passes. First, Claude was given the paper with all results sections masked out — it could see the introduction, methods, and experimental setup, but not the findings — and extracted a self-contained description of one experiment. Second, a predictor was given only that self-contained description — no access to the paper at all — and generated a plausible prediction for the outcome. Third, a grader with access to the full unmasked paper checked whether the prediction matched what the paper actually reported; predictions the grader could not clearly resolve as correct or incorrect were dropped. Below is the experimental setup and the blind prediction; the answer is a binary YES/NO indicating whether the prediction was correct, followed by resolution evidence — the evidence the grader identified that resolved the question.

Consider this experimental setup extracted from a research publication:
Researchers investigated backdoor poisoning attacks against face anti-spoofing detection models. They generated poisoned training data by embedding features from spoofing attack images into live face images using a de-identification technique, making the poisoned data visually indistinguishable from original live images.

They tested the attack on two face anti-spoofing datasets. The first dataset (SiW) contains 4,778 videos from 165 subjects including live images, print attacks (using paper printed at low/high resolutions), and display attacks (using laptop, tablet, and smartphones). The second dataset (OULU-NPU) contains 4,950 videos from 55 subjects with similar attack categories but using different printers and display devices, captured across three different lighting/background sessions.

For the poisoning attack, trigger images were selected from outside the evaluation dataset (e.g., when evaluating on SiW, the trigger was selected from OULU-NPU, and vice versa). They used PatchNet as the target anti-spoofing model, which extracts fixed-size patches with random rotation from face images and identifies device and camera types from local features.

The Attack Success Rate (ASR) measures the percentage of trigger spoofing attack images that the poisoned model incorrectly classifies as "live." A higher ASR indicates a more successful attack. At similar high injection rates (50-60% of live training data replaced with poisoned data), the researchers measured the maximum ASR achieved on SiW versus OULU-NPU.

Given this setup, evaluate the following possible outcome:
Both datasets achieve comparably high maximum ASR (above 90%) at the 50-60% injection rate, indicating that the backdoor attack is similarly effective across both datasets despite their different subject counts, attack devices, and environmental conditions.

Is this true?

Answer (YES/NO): NO